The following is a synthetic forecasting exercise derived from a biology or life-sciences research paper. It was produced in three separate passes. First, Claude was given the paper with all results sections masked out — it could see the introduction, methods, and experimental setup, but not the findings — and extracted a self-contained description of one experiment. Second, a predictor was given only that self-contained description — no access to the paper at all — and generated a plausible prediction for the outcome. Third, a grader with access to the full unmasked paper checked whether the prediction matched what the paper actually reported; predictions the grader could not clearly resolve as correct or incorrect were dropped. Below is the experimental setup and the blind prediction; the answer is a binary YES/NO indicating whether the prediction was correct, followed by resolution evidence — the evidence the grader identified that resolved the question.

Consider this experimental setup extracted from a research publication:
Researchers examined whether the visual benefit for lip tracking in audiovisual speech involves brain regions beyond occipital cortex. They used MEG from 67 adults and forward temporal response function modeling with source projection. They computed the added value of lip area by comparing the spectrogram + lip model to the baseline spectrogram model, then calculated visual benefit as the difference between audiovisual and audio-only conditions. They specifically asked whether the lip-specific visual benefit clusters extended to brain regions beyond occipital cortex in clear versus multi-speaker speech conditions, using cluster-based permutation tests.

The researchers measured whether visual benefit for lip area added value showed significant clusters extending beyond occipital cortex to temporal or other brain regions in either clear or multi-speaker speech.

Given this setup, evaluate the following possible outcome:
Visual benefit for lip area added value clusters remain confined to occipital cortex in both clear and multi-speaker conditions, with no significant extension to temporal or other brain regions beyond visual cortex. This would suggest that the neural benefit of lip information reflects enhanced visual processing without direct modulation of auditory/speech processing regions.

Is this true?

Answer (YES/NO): NO